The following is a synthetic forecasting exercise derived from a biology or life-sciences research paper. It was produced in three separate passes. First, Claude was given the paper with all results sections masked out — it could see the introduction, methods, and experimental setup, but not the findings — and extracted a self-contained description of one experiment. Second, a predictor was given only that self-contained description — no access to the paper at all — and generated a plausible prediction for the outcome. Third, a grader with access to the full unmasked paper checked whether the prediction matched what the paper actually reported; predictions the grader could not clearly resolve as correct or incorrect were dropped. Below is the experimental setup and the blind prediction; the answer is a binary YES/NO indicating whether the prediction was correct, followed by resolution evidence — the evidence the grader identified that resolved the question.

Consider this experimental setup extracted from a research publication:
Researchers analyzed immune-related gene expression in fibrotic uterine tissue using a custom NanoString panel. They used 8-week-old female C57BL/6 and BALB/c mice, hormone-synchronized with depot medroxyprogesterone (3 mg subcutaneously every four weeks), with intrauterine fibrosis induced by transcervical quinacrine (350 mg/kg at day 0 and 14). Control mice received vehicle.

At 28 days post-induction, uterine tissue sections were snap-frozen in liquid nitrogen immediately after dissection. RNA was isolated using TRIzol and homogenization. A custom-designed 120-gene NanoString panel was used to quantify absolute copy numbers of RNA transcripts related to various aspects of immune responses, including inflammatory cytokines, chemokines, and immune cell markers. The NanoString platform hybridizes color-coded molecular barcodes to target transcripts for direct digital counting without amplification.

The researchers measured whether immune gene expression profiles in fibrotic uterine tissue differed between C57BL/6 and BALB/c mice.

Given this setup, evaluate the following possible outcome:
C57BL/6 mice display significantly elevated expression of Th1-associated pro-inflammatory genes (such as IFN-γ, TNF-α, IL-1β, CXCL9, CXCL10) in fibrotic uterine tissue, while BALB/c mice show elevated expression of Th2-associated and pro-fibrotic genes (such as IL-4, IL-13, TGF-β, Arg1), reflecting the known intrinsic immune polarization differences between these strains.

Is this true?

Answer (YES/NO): NO